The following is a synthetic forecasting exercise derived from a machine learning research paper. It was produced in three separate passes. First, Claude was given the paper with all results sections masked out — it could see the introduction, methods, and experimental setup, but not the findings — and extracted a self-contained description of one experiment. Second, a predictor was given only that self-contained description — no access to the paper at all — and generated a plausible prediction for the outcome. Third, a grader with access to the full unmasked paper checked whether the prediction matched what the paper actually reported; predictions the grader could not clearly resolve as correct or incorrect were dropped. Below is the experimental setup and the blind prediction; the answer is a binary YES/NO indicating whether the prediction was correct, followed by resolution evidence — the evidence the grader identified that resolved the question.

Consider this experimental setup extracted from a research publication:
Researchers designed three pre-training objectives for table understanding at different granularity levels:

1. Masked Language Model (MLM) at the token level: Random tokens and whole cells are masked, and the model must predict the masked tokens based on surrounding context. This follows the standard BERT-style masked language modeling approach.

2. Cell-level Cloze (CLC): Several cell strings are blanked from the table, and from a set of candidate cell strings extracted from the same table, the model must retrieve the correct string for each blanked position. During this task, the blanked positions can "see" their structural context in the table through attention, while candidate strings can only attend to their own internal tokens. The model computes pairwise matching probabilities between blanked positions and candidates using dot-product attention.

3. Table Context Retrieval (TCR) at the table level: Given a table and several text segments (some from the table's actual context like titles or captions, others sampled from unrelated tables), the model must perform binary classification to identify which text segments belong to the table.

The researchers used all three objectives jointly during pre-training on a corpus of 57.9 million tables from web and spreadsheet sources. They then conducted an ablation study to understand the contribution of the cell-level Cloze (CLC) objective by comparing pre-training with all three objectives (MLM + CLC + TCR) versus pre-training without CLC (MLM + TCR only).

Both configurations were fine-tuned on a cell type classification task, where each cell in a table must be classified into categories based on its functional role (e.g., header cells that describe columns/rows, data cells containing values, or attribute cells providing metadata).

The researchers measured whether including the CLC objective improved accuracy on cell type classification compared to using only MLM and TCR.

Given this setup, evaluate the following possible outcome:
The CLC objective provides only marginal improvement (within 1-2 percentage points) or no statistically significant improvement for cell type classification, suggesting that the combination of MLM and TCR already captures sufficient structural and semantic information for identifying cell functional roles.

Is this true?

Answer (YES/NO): NO